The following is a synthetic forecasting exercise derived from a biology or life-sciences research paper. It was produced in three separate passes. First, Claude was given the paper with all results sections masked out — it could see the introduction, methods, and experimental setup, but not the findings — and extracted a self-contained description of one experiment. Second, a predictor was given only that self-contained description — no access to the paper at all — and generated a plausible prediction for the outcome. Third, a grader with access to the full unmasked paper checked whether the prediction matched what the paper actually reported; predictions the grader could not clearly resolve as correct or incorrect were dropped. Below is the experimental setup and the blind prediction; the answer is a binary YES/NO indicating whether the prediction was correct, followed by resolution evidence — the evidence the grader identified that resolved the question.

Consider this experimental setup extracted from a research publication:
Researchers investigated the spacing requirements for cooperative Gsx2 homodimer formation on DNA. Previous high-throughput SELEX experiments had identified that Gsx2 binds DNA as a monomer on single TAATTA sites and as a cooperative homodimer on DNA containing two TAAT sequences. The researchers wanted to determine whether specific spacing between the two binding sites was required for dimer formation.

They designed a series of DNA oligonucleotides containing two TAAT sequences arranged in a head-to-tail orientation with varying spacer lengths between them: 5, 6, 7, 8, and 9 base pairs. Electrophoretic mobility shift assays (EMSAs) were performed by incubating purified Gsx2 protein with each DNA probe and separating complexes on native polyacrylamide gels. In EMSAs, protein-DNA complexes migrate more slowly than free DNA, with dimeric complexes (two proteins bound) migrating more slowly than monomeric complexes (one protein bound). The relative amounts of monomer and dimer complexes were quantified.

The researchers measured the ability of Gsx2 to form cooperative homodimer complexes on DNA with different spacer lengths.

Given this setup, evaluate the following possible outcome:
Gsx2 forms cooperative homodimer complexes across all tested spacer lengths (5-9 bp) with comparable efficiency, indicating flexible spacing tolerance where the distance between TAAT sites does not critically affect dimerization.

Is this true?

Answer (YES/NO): NO